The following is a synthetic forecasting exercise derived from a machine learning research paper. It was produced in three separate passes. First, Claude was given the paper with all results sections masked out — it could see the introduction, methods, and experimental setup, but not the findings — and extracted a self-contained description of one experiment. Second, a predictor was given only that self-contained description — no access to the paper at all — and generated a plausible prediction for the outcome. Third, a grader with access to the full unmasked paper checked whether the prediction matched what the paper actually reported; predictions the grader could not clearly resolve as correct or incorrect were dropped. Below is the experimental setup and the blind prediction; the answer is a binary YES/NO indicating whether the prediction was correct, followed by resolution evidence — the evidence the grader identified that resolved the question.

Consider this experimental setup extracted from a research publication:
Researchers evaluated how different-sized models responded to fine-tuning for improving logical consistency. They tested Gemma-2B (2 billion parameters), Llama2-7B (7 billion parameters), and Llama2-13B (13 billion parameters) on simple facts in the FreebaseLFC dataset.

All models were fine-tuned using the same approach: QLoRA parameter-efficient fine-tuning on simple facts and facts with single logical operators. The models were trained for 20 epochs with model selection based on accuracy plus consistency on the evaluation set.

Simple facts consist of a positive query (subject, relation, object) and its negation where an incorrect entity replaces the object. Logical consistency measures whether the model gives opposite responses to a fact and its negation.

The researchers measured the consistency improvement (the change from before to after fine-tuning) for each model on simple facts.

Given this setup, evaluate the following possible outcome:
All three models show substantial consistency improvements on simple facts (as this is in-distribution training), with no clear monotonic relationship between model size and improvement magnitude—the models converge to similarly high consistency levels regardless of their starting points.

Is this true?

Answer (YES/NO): NO